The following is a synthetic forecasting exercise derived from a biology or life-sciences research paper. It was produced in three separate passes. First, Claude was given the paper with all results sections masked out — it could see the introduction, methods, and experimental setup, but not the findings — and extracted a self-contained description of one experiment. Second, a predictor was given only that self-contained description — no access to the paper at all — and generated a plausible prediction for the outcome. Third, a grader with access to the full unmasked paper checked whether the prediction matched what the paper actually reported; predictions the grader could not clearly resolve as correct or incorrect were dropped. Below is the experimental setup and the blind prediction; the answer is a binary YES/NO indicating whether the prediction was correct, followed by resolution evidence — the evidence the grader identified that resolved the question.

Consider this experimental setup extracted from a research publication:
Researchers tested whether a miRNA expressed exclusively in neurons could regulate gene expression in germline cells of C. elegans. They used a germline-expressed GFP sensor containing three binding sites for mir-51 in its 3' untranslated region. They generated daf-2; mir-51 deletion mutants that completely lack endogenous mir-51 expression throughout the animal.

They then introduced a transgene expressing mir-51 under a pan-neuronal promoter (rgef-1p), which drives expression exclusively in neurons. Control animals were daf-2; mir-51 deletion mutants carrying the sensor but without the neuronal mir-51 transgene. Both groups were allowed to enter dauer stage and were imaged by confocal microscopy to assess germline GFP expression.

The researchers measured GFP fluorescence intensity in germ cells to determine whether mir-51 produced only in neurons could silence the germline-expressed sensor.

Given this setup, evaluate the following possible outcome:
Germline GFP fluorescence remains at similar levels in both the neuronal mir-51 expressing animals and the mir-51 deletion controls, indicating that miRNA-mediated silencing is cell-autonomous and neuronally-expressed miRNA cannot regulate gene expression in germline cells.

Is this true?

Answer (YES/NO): NO